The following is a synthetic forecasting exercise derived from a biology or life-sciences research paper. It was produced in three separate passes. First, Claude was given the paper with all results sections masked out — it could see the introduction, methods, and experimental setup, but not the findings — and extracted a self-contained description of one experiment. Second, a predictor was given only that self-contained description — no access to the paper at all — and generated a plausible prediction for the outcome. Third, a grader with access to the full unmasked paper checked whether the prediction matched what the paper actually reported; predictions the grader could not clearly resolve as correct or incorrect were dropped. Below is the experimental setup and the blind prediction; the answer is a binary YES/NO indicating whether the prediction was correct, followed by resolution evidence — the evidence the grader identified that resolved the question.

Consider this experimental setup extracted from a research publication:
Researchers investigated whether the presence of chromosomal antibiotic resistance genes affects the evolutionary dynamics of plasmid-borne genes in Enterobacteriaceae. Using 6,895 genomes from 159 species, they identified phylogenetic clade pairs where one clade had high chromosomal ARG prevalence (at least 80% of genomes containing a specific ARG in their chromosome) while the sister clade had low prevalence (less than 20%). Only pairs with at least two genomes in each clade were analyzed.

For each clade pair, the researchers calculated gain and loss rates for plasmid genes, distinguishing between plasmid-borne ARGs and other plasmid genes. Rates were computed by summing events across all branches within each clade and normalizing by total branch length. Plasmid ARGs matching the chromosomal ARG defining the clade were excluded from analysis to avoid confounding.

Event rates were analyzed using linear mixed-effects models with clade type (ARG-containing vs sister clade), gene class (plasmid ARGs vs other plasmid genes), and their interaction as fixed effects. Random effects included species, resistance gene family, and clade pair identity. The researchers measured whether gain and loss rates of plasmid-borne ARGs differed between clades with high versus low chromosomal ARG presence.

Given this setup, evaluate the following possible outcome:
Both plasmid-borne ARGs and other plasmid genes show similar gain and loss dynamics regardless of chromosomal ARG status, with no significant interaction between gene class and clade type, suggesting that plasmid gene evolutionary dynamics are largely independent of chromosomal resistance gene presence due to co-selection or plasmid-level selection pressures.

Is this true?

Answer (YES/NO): NO